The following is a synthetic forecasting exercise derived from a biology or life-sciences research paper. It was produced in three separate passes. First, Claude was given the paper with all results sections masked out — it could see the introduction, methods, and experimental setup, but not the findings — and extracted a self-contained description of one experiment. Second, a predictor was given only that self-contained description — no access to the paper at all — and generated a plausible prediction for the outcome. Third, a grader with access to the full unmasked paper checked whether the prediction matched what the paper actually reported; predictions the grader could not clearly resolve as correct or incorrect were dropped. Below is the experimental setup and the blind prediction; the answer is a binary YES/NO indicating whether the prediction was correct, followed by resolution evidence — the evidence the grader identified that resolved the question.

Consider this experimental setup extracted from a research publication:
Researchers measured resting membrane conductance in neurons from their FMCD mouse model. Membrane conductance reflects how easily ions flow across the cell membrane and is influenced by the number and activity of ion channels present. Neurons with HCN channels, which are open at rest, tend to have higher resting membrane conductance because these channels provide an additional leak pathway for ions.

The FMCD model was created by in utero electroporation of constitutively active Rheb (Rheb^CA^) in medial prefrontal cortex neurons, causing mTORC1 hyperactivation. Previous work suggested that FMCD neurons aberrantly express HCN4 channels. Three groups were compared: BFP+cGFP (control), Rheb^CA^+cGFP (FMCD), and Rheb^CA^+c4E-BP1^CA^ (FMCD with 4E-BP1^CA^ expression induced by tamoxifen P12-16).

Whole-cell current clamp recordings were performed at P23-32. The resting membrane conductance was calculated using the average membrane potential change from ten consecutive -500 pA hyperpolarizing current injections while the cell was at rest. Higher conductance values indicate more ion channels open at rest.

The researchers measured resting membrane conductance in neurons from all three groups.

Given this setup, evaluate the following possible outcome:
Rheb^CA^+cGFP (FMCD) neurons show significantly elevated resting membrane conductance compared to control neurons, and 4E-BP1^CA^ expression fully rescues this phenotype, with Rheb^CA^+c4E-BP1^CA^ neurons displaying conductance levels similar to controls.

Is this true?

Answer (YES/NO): NO